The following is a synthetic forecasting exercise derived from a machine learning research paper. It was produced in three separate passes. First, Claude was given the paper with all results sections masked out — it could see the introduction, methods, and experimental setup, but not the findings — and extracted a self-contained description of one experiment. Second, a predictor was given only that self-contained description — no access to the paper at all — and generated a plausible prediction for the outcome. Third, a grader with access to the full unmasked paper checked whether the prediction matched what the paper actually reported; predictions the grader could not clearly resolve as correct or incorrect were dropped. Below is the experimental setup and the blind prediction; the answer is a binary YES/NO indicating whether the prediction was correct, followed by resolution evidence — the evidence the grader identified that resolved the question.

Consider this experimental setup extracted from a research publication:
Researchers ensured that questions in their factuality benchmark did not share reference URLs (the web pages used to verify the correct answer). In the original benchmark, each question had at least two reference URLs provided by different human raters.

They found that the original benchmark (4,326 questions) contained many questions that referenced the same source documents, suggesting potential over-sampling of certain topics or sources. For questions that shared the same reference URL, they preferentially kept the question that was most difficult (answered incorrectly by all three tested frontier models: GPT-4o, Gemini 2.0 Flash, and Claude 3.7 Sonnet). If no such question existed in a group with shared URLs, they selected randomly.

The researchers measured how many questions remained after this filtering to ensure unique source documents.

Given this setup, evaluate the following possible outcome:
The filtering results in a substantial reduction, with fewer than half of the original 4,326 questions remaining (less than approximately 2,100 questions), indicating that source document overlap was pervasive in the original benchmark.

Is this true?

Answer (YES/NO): NO